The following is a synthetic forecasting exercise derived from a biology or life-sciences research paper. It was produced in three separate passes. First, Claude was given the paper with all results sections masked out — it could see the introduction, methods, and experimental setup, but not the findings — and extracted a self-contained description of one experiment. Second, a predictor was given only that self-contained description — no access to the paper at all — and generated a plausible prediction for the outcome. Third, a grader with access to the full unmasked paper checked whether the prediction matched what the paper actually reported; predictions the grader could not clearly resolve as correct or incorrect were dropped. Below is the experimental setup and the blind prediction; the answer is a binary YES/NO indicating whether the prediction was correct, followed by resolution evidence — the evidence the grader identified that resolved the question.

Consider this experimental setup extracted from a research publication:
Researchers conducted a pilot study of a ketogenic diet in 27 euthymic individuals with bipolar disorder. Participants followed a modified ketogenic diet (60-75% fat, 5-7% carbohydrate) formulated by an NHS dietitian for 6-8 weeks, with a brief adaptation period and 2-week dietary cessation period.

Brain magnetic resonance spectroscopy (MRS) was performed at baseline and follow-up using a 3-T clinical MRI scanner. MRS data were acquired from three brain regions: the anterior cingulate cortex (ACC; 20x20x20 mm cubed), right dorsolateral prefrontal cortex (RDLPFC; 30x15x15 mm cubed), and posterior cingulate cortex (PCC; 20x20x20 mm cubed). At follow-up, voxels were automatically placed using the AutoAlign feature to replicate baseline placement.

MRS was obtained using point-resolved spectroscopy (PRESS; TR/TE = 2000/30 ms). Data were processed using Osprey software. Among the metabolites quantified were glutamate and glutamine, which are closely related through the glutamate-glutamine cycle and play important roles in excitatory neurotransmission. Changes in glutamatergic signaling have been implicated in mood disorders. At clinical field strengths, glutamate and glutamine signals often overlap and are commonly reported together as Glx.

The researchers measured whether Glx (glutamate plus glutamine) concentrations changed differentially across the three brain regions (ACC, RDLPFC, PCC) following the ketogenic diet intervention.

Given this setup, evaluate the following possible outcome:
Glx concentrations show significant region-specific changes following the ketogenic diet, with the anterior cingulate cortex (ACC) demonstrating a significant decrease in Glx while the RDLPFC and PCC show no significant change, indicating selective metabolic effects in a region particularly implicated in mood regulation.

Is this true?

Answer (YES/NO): NO